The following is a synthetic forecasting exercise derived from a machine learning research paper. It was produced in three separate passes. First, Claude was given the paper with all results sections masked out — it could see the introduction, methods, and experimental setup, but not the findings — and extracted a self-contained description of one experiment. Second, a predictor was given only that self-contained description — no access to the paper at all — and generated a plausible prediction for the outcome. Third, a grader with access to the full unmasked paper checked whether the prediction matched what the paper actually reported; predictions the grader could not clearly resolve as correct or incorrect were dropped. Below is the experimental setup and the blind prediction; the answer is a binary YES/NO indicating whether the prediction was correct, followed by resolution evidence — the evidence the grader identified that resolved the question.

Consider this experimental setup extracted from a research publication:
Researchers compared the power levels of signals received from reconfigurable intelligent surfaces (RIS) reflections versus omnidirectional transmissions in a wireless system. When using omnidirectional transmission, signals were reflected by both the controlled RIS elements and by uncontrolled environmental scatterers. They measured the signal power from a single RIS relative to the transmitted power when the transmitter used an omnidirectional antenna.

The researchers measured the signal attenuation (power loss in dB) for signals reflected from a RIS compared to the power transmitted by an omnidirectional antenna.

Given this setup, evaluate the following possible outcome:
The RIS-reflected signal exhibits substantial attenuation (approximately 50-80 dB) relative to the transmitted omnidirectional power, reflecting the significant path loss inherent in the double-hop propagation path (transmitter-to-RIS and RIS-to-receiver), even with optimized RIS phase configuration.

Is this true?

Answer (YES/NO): NO